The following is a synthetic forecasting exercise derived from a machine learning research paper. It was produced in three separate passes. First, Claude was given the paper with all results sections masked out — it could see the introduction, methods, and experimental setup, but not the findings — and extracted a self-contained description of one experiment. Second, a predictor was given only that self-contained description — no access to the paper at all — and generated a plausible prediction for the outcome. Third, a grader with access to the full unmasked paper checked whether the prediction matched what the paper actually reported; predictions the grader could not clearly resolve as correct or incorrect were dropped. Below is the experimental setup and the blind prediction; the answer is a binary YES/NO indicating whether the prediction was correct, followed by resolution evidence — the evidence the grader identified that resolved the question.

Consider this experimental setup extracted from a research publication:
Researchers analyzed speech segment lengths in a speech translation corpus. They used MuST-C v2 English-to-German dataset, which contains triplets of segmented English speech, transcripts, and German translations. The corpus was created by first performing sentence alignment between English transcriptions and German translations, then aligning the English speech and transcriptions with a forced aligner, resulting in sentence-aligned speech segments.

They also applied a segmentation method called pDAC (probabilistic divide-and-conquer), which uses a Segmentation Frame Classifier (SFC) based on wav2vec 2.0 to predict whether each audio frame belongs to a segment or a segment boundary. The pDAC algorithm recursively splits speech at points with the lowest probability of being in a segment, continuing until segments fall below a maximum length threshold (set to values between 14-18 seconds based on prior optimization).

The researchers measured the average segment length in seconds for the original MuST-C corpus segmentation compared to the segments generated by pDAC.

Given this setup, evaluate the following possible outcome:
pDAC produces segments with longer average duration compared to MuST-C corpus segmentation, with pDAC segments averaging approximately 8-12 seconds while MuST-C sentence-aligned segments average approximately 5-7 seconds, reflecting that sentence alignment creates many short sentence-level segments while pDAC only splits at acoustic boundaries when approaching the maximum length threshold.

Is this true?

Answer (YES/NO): YES